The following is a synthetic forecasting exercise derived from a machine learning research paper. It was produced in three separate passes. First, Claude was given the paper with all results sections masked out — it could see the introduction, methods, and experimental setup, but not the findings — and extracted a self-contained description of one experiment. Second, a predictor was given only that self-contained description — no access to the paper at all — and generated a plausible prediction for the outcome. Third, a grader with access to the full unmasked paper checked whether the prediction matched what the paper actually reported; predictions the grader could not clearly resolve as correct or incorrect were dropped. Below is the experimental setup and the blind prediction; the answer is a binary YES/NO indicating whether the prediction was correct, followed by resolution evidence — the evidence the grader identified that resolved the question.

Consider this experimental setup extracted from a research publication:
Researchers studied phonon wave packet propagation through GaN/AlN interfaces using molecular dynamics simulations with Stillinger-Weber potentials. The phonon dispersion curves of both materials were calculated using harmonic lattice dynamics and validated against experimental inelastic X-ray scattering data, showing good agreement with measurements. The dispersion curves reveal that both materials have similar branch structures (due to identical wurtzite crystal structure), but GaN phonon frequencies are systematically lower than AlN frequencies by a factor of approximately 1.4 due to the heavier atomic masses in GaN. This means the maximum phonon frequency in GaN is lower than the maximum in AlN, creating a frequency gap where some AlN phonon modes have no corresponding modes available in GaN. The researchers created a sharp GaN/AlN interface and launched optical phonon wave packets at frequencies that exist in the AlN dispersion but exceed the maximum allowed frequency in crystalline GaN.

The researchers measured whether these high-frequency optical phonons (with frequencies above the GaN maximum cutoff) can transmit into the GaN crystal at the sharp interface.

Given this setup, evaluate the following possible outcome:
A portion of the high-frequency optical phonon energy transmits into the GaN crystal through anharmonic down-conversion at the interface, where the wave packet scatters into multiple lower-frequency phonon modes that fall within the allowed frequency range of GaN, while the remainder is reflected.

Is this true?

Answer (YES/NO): NO